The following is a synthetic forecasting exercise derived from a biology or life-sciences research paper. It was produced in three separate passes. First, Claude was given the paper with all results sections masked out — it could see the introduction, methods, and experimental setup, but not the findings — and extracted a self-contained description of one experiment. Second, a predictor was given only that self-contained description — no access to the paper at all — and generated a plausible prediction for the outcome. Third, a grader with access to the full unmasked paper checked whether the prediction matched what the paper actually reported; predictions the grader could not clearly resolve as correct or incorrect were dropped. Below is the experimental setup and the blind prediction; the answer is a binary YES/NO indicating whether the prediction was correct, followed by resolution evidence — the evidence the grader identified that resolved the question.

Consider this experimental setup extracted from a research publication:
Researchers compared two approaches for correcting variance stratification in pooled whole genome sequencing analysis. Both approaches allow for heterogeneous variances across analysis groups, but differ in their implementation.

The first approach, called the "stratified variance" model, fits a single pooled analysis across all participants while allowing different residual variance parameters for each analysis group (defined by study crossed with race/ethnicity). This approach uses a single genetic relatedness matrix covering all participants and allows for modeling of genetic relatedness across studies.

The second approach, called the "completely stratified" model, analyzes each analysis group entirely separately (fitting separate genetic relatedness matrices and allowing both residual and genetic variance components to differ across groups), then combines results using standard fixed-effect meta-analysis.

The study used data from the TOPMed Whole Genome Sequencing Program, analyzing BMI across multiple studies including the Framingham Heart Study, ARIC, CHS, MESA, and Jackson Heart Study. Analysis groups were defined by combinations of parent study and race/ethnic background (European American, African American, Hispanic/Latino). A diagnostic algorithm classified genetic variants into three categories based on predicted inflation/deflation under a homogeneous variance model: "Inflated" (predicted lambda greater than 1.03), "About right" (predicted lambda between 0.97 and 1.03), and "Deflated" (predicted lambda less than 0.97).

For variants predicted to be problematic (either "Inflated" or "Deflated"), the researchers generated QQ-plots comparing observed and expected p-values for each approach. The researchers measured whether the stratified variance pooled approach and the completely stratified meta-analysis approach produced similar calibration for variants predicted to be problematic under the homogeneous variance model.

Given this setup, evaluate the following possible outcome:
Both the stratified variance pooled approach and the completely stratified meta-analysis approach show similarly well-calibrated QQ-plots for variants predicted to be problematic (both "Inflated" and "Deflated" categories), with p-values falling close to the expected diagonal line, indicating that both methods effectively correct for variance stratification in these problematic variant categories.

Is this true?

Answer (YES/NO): NO